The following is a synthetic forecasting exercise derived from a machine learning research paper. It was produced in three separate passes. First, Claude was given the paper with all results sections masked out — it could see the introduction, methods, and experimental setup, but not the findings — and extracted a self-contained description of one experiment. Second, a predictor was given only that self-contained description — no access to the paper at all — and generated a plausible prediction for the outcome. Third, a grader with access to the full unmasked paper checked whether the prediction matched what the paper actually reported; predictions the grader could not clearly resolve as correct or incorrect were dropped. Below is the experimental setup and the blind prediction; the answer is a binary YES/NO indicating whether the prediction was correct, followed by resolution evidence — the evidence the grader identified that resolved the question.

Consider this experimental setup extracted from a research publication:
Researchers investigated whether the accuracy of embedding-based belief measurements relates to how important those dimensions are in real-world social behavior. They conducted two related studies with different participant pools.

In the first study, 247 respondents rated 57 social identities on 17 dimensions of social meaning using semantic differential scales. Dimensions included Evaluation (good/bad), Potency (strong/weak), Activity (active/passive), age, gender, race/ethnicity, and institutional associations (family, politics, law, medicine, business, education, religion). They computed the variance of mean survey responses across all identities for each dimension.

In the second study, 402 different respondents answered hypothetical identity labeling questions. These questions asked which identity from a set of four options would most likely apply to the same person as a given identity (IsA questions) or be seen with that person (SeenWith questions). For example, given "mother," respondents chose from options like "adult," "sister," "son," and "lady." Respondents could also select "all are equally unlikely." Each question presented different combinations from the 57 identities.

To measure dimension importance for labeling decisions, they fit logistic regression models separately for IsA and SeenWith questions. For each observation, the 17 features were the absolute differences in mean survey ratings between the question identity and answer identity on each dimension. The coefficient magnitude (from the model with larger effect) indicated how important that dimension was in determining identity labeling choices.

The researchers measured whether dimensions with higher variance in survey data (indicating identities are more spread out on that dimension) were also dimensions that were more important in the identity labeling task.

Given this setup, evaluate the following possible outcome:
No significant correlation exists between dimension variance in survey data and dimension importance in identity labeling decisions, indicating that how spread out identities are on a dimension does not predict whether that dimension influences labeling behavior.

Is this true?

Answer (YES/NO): NO